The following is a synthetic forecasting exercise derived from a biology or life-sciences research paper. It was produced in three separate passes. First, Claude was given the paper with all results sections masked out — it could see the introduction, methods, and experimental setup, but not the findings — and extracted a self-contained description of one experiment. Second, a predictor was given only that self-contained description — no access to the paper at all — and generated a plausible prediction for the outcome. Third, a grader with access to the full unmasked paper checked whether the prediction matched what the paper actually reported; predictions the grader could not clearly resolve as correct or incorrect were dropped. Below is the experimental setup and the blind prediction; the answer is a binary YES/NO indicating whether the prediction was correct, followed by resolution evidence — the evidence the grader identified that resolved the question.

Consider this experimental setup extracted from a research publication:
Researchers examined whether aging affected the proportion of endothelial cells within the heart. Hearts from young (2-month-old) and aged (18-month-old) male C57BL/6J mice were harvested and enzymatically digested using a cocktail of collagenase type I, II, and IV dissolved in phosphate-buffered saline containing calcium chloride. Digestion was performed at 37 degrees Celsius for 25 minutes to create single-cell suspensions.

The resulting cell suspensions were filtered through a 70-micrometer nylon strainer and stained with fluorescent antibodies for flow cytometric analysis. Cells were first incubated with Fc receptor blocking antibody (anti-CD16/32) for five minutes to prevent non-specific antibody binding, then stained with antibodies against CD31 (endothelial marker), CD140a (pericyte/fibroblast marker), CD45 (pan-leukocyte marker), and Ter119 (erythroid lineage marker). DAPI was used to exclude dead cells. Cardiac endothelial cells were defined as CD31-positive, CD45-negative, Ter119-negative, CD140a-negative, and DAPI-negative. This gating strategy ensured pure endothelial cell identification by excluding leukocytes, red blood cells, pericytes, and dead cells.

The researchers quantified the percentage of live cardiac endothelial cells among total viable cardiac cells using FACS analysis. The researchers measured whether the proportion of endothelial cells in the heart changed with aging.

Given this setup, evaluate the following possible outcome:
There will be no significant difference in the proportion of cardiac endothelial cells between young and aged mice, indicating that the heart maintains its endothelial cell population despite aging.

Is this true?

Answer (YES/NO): NO